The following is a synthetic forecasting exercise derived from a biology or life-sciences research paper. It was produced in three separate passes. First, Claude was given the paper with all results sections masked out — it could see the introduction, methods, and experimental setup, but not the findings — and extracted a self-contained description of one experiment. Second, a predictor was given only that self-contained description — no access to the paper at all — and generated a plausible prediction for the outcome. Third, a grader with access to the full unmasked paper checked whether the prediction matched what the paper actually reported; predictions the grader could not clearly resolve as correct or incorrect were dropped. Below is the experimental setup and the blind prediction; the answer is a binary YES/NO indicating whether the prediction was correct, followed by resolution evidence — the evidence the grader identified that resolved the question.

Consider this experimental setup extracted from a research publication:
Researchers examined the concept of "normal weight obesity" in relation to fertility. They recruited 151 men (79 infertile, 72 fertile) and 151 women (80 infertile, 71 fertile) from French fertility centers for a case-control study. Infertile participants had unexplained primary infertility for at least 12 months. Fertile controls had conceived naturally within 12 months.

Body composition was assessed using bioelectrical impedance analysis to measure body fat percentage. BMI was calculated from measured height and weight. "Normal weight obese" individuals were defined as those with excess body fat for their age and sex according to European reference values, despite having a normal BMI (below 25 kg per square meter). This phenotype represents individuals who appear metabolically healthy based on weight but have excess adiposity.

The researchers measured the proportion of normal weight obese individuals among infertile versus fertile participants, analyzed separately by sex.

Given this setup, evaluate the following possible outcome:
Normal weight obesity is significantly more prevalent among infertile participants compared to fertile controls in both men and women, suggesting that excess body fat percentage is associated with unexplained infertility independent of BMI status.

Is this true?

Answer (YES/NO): NO